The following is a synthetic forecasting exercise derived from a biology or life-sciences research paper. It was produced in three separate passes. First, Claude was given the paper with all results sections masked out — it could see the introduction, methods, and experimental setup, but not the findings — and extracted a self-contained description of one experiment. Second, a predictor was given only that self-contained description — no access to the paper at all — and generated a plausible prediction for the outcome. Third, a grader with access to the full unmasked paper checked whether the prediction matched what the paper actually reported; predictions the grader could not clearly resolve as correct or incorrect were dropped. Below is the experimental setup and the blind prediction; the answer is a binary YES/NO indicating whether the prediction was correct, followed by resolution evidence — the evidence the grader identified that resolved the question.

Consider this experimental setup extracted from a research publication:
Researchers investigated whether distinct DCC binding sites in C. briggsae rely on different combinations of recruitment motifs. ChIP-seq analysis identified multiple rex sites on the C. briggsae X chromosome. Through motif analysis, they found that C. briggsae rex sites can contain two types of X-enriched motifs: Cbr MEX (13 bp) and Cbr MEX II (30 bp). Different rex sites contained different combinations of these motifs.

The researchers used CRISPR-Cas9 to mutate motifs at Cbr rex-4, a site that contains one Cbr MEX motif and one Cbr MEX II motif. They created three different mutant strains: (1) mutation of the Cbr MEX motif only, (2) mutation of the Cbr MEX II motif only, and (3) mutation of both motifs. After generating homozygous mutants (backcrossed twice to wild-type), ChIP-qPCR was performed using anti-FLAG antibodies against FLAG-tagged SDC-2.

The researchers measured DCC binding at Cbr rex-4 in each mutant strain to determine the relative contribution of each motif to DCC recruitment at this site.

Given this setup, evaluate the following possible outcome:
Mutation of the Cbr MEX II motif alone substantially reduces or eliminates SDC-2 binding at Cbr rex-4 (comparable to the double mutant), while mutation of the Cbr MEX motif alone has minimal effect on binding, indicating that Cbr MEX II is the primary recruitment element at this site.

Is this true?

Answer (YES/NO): NO